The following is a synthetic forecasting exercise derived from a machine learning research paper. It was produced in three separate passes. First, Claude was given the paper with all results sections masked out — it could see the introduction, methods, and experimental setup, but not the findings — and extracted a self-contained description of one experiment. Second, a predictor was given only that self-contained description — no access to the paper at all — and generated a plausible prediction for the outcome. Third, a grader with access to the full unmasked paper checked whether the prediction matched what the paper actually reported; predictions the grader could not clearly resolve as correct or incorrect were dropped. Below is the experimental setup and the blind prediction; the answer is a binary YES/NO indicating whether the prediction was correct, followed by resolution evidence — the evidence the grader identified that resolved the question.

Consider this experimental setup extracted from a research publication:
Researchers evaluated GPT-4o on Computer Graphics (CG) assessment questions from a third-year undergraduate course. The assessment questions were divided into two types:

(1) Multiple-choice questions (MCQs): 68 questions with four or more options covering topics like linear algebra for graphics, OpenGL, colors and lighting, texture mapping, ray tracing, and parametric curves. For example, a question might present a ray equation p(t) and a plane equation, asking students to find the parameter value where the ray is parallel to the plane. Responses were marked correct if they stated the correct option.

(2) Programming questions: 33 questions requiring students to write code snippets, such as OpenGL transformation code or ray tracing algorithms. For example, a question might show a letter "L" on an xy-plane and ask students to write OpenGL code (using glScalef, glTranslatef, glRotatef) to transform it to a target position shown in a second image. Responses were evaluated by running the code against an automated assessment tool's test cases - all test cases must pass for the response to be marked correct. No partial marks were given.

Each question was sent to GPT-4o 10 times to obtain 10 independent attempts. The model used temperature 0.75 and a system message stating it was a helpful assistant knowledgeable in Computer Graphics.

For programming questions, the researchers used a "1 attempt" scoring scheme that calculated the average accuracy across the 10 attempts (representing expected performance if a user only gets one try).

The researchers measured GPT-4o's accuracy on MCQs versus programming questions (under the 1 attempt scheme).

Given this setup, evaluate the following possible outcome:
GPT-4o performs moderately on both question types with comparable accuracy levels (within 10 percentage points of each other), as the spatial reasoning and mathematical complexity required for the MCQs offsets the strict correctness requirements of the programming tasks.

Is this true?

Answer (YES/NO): NO